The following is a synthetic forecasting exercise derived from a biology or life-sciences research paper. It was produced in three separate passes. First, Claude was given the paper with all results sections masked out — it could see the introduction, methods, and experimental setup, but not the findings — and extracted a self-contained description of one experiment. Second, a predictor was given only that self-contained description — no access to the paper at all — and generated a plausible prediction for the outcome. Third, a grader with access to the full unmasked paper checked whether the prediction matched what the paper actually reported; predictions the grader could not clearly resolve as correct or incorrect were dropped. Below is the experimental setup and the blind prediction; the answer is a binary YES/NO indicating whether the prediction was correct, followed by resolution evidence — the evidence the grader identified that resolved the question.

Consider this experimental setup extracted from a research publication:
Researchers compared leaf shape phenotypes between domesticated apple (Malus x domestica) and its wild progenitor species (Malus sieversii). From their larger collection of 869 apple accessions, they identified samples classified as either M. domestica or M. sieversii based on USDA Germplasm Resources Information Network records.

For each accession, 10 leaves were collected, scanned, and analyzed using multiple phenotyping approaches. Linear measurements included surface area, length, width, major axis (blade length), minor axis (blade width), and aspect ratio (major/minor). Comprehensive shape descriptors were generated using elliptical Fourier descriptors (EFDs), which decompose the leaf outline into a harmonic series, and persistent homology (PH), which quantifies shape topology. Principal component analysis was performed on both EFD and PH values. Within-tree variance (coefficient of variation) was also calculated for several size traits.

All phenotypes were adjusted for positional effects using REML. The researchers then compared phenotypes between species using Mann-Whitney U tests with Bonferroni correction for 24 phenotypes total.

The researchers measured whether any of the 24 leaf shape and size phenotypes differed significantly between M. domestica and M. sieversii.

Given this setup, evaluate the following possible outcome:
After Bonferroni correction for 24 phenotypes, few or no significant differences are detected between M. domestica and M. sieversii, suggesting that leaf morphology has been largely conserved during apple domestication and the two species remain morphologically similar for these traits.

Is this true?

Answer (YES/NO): NO